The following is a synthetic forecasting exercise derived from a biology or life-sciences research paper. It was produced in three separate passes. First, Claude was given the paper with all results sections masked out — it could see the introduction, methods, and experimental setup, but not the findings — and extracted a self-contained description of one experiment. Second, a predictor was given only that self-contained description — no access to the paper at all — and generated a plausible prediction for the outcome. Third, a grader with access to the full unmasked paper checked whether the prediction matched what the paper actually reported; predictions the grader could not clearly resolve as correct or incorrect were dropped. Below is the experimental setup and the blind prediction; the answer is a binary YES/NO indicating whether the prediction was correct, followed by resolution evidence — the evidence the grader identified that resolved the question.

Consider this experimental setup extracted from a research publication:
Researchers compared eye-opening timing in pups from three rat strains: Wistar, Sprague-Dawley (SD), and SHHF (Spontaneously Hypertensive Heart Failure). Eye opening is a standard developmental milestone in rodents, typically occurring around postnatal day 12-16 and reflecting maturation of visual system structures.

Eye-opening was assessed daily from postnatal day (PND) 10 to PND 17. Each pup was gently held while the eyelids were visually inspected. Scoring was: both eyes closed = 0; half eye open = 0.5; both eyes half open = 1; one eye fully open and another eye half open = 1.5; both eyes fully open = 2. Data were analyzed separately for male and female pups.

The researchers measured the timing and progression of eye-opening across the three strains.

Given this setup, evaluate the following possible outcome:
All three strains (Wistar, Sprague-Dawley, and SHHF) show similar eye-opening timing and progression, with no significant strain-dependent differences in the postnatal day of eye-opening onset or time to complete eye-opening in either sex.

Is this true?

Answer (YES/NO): NO